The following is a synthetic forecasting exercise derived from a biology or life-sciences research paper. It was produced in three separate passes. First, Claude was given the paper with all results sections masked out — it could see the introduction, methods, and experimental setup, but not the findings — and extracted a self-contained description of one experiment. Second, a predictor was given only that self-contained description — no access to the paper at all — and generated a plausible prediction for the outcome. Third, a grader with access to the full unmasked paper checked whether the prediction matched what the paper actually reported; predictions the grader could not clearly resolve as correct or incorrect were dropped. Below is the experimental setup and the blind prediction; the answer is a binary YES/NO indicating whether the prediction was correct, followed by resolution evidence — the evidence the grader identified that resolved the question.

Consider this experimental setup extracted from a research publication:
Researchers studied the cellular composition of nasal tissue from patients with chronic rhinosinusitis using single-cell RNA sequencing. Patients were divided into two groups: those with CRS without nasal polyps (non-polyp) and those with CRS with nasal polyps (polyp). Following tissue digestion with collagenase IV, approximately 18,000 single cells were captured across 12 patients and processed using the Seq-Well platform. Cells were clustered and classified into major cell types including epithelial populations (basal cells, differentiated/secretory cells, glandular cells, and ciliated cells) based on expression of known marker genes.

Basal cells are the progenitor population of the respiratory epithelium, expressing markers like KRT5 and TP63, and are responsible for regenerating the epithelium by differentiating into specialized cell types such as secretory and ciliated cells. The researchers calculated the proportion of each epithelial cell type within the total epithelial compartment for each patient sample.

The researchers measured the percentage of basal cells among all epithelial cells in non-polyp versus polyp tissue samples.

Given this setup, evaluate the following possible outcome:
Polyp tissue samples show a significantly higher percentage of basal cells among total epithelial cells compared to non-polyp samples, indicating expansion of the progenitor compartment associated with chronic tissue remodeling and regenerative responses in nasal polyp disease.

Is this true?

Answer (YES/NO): YES